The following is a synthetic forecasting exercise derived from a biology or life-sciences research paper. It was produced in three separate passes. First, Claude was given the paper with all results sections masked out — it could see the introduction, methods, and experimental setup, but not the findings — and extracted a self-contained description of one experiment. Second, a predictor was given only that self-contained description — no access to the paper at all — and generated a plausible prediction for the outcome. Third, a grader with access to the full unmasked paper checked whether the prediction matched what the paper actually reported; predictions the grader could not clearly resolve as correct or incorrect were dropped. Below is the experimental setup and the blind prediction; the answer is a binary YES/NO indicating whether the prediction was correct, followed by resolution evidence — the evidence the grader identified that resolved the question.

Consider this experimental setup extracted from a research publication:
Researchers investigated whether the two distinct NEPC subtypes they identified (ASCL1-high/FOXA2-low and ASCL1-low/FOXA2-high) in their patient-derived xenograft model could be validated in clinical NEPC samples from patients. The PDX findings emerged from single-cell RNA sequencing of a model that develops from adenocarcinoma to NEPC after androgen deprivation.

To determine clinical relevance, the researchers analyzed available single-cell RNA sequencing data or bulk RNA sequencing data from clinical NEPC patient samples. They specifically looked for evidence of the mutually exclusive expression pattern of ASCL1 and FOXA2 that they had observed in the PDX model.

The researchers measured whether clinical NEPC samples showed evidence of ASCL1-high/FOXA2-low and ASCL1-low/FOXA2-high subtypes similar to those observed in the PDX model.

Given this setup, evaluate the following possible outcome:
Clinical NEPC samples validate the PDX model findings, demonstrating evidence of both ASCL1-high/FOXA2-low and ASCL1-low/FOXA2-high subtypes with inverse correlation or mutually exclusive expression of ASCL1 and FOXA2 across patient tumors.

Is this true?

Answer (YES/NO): YES